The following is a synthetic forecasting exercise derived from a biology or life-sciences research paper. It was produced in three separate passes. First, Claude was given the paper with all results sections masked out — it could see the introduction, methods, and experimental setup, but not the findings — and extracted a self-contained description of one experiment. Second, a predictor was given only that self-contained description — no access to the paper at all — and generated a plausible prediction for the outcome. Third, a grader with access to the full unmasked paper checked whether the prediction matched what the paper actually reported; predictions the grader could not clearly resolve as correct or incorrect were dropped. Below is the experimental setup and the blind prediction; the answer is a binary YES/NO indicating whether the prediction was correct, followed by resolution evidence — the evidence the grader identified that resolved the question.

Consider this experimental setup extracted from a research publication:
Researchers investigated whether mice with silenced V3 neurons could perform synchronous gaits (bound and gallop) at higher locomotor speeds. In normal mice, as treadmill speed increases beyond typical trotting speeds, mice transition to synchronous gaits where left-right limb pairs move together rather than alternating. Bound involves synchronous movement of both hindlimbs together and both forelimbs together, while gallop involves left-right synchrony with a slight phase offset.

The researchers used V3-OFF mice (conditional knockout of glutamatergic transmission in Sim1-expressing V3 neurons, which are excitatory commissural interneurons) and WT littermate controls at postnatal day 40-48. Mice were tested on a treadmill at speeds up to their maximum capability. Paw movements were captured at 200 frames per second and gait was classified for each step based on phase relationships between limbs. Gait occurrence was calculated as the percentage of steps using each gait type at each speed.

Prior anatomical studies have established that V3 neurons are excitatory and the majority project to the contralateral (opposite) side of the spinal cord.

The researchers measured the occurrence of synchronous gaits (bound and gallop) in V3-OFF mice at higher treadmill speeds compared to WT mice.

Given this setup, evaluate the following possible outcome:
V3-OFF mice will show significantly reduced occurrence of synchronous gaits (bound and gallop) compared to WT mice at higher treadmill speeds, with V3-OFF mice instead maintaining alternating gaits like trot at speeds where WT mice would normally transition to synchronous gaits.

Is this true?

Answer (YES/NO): NO